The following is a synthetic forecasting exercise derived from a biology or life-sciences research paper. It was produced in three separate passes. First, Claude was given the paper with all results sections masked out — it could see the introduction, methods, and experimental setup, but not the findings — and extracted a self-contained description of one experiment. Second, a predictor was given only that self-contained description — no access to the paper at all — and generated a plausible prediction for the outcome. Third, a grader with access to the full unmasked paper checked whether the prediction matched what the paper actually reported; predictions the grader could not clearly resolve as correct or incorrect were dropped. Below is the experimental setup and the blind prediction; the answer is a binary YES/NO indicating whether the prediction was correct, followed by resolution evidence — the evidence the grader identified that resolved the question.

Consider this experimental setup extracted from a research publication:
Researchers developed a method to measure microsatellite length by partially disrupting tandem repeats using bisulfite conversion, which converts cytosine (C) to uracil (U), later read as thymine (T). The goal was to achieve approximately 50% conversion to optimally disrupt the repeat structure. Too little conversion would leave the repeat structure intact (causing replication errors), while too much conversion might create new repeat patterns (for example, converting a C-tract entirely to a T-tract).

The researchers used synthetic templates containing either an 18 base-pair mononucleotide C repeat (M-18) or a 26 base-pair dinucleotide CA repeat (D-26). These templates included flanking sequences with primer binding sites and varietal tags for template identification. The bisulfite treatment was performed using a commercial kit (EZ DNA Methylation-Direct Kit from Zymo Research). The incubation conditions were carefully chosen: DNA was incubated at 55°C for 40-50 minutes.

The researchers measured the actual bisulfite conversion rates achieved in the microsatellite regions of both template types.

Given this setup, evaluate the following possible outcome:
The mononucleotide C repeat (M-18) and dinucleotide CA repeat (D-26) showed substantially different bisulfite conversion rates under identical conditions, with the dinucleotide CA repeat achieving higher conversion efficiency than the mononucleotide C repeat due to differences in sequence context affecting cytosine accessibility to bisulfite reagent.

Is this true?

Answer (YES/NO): NO